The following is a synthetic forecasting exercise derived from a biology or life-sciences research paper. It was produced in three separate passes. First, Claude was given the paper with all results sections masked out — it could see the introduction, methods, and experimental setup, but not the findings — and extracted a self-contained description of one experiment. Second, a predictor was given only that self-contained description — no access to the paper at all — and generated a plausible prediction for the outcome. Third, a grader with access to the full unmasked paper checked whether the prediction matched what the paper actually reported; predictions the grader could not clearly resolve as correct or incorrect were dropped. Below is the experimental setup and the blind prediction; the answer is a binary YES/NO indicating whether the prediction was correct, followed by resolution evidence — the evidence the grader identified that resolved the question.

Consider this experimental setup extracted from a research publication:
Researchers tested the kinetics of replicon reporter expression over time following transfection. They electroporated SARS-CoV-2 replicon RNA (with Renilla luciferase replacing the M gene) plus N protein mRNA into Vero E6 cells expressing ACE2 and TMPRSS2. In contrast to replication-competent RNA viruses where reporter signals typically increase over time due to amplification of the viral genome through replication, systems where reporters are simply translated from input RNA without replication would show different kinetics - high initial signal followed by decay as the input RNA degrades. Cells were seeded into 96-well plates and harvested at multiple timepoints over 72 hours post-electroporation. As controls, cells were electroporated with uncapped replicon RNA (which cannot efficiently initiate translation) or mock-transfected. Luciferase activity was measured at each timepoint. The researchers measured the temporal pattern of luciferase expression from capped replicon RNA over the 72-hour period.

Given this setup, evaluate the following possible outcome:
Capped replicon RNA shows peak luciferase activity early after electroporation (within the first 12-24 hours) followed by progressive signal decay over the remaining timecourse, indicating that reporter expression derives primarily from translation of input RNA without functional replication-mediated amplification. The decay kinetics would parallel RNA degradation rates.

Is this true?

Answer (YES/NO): NO